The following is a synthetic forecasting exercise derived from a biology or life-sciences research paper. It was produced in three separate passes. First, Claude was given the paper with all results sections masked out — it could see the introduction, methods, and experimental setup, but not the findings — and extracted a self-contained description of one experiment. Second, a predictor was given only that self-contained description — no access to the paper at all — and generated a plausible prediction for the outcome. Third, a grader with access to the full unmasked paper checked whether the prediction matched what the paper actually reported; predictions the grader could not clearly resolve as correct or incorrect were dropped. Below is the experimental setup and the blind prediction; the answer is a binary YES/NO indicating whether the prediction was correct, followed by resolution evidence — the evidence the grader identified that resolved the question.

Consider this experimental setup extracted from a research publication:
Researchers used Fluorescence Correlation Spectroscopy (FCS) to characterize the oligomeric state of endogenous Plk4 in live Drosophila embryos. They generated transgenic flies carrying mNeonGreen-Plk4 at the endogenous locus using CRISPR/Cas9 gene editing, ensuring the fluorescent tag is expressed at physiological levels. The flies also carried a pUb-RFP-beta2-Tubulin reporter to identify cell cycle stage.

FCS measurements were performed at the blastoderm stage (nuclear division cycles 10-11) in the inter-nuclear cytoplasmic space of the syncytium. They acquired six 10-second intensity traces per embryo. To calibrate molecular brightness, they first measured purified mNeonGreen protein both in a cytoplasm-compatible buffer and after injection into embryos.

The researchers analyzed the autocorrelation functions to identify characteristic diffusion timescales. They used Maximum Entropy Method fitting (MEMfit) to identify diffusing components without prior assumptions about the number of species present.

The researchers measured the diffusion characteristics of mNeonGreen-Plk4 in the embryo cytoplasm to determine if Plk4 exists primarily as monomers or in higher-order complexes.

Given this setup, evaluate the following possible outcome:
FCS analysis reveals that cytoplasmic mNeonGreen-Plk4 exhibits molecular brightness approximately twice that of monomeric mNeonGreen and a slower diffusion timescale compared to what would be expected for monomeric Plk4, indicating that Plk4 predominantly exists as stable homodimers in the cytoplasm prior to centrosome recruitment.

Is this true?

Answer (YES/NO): NO